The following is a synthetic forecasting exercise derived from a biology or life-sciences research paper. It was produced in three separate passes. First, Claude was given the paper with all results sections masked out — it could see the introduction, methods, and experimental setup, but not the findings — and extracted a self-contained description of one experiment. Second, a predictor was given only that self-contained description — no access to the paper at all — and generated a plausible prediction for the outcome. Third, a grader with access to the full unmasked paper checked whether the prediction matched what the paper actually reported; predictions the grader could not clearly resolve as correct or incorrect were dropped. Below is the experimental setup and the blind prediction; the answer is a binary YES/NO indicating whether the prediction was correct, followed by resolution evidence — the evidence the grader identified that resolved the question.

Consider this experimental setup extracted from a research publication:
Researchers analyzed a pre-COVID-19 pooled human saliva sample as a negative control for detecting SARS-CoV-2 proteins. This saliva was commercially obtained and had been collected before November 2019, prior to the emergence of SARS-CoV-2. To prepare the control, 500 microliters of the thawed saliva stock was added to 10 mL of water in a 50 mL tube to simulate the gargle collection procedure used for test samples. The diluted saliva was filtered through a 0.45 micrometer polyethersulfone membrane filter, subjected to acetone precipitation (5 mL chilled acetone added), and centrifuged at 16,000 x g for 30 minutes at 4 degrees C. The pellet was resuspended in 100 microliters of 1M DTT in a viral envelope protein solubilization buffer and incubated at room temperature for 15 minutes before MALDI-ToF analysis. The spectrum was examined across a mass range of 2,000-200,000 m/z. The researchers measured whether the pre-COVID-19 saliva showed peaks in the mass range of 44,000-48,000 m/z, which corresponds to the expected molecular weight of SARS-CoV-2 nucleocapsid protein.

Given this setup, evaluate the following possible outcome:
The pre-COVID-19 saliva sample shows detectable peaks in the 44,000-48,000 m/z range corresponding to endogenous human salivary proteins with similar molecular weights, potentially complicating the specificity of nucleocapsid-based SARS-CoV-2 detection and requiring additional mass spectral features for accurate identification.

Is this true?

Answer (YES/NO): NO